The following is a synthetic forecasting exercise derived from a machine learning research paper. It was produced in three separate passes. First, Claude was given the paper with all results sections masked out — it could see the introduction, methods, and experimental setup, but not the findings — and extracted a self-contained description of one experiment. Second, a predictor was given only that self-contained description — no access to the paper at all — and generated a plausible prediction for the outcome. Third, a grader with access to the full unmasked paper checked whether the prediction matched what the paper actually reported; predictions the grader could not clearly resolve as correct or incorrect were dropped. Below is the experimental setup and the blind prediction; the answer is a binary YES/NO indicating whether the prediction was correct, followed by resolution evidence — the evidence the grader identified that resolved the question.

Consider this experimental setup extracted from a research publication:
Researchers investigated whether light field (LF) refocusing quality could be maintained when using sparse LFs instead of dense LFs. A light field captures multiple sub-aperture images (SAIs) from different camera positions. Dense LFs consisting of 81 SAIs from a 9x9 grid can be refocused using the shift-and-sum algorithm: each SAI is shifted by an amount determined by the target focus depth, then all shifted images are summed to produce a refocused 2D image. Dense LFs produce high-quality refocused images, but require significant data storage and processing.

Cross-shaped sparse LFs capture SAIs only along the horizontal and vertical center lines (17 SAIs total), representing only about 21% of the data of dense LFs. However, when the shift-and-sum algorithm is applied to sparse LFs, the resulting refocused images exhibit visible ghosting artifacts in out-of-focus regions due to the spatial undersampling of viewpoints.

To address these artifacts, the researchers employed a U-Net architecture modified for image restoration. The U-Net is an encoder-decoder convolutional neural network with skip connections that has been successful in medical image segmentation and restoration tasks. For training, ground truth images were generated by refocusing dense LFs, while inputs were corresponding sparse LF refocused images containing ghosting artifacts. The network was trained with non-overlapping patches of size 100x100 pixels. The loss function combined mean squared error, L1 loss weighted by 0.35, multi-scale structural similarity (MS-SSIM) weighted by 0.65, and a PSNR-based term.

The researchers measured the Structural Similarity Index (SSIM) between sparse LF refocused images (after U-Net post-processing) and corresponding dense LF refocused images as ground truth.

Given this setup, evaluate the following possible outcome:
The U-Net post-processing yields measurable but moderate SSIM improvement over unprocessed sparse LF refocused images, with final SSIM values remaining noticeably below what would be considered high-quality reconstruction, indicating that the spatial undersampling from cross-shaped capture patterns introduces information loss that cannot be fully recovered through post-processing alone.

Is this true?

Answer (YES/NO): NO